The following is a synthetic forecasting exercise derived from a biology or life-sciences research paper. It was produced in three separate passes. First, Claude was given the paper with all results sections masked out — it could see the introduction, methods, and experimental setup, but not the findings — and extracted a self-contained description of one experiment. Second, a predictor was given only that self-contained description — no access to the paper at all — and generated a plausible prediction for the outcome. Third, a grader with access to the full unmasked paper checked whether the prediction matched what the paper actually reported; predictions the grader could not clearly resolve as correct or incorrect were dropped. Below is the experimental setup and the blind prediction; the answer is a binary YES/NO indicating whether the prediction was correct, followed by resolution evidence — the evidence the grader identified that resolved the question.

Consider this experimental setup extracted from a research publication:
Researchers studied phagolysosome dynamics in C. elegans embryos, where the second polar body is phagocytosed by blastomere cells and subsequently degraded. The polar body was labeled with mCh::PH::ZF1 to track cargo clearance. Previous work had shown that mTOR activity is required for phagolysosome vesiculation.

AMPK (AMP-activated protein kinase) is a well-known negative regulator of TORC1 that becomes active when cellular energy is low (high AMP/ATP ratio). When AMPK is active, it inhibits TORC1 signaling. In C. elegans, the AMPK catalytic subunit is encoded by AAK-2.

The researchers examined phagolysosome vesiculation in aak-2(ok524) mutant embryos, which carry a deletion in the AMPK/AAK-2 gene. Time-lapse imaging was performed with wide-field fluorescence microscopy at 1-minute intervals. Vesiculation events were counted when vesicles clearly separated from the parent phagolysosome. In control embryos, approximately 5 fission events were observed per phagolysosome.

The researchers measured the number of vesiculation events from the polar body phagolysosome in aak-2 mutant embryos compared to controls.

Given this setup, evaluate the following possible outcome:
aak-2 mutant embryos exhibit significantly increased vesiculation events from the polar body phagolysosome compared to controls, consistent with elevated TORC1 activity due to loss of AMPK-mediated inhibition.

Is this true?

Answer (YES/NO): YES